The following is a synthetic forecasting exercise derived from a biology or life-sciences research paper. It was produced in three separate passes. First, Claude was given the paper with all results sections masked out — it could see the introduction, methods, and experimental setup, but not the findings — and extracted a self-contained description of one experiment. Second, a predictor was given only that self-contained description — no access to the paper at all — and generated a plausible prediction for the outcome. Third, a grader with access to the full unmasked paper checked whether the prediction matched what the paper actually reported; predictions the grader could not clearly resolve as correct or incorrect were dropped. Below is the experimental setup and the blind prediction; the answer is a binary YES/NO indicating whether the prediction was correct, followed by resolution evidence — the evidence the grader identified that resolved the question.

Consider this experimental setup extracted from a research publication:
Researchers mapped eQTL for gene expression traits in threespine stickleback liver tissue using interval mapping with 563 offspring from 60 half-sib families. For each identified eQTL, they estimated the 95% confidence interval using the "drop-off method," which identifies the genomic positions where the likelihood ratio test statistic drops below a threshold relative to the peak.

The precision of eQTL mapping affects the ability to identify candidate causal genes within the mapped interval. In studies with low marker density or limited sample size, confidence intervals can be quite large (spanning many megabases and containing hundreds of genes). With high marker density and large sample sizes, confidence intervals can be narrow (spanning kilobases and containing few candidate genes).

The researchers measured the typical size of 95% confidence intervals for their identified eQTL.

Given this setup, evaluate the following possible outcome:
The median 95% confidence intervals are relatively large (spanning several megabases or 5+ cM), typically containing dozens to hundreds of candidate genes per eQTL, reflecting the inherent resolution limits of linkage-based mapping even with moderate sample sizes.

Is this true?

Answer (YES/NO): NO